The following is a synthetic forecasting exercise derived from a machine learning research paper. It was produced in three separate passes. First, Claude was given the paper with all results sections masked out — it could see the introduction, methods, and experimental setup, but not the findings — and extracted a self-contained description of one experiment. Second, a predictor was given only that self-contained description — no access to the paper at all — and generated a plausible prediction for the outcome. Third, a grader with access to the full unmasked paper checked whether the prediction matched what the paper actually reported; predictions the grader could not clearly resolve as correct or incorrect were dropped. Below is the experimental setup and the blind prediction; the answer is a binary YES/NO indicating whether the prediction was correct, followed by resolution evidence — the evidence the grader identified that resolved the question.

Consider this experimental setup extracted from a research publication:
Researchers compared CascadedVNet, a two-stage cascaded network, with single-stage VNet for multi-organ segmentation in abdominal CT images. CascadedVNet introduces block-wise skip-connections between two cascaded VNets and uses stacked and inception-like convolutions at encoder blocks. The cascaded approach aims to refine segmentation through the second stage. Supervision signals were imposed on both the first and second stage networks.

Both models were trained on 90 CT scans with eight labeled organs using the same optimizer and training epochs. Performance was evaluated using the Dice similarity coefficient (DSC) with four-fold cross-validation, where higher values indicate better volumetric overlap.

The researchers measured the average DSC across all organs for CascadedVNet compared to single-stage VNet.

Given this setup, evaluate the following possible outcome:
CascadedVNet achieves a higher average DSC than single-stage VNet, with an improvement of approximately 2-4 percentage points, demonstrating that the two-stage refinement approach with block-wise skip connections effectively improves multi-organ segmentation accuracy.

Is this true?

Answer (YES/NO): NO